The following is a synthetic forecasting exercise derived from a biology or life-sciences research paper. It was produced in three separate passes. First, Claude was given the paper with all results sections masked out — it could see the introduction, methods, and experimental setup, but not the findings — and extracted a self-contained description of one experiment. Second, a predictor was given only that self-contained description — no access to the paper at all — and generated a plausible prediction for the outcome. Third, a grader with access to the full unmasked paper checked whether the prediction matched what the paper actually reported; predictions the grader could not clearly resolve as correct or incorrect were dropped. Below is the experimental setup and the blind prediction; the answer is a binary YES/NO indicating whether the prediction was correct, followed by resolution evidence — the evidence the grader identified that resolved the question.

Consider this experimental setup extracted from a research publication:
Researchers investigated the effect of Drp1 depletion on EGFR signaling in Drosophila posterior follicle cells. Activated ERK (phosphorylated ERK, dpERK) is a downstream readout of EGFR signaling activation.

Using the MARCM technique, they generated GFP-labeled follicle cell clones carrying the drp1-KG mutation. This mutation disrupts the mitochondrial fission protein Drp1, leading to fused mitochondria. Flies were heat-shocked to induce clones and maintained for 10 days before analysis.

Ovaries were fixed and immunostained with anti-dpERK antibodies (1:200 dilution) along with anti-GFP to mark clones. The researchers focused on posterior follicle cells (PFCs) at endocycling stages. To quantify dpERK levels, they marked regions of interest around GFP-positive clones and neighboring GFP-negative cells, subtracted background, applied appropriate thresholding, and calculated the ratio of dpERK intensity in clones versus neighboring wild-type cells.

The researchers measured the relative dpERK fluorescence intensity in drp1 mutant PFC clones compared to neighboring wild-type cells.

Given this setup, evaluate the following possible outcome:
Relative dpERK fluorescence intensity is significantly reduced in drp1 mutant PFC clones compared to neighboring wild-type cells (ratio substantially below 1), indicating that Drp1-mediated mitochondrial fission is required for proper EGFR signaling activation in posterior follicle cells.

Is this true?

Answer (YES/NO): NO